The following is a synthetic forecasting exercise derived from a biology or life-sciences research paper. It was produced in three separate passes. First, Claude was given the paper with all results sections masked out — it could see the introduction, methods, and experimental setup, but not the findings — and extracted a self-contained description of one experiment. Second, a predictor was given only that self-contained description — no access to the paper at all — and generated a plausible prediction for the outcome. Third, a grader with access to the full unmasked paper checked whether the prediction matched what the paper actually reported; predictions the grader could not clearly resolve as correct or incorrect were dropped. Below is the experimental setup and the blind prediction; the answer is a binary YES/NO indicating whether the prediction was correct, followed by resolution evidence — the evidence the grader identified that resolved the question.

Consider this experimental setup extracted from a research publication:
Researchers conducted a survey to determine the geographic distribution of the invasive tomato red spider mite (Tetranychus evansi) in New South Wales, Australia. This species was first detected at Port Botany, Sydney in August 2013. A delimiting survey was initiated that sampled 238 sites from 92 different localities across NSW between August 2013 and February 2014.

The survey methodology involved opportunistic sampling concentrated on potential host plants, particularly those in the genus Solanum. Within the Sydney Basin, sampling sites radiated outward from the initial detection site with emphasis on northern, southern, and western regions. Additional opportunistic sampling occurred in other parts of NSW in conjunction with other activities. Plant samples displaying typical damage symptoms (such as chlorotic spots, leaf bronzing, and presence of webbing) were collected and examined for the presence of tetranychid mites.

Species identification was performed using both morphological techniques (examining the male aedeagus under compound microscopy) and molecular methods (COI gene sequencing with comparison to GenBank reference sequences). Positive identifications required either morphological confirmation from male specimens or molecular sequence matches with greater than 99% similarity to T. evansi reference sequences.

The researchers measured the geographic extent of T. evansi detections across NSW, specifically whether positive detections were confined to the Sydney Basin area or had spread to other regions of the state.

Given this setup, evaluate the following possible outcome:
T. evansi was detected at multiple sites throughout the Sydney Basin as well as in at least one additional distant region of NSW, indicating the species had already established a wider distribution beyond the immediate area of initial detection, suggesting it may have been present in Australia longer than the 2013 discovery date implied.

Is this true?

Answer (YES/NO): NO